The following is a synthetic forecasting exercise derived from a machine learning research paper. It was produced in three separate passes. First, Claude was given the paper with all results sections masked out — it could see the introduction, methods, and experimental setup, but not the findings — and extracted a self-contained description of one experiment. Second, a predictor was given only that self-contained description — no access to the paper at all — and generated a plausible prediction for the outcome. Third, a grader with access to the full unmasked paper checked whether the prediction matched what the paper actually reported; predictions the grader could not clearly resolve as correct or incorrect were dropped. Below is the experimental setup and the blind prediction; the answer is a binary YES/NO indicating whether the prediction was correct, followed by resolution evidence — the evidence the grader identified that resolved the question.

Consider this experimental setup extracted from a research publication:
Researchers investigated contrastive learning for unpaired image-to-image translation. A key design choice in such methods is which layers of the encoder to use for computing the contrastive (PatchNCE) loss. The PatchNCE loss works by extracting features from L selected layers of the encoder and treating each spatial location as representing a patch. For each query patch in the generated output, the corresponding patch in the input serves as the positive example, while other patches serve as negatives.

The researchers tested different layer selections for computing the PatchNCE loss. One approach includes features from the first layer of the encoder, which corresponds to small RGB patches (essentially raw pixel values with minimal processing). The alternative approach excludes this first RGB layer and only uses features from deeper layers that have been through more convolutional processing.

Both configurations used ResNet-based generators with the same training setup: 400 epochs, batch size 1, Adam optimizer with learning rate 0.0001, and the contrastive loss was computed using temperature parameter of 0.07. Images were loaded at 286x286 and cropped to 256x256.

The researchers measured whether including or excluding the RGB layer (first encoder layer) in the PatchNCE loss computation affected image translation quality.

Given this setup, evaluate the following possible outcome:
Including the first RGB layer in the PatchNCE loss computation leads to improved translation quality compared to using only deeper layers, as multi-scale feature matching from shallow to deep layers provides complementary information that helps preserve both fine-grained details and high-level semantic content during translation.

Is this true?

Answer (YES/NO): NO